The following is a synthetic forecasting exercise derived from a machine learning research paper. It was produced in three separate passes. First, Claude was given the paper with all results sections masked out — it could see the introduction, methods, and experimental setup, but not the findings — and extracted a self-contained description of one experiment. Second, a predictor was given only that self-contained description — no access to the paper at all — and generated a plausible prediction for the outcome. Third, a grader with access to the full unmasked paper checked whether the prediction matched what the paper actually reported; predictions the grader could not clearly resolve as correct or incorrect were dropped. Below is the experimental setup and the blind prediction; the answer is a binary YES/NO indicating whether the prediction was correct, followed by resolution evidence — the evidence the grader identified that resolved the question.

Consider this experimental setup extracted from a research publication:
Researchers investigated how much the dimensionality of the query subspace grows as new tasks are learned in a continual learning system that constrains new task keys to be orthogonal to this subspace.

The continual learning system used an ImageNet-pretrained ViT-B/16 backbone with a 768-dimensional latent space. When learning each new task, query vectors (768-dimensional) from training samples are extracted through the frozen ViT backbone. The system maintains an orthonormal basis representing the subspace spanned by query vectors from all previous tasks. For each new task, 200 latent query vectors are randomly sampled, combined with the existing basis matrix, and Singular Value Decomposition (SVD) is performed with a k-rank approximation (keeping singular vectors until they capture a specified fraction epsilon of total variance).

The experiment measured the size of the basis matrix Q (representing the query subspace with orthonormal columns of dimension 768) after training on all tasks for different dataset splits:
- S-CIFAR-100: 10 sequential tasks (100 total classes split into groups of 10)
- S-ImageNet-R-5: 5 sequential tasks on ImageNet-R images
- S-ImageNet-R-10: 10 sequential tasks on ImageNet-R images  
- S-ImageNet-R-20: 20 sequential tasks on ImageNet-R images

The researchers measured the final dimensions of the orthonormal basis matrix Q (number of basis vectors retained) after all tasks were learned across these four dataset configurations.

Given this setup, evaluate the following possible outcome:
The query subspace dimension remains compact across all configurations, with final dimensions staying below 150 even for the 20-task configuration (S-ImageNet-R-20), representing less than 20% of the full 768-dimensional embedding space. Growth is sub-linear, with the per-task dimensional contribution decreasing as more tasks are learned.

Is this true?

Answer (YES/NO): YES